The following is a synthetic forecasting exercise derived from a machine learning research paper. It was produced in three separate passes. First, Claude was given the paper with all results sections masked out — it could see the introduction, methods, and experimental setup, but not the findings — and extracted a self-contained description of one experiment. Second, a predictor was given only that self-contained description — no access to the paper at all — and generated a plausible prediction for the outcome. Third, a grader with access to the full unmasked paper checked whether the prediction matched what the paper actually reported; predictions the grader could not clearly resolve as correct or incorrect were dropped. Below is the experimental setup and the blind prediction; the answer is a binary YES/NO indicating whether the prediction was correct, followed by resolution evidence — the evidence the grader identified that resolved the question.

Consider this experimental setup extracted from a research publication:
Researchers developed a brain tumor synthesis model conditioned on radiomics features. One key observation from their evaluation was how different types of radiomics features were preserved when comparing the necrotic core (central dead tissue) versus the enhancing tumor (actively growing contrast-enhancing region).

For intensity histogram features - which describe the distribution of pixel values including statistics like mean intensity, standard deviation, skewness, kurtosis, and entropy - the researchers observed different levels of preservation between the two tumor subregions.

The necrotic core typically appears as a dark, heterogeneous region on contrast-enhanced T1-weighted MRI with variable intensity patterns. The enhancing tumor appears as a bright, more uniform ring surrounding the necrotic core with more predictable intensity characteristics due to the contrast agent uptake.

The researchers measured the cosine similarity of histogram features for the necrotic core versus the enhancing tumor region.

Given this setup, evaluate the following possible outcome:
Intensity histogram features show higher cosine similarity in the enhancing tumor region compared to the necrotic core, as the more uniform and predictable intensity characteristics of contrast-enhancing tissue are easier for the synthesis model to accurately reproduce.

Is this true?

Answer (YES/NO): YES